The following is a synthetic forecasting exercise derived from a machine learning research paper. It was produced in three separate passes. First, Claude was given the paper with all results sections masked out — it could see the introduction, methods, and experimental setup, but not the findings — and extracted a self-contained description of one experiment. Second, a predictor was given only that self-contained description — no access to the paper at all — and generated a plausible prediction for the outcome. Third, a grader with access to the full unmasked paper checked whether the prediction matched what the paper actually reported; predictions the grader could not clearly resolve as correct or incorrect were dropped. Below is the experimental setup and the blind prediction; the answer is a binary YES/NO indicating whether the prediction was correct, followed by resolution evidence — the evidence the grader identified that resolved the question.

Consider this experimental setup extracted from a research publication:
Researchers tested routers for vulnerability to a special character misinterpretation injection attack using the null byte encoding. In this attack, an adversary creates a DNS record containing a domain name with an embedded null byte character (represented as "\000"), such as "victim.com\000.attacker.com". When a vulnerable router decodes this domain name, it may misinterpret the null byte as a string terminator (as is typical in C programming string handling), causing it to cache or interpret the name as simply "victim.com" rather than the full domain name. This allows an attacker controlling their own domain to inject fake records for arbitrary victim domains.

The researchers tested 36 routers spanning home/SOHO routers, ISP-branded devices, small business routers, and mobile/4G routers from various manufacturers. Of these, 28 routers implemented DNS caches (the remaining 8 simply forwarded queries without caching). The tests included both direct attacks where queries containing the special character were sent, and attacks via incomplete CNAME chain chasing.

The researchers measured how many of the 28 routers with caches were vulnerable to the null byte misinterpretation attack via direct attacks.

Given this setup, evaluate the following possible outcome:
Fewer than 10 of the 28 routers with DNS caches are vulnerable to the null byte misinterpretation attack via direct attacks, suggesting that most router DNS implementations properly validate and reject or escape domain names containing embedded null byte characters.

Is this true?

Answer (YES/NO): YES